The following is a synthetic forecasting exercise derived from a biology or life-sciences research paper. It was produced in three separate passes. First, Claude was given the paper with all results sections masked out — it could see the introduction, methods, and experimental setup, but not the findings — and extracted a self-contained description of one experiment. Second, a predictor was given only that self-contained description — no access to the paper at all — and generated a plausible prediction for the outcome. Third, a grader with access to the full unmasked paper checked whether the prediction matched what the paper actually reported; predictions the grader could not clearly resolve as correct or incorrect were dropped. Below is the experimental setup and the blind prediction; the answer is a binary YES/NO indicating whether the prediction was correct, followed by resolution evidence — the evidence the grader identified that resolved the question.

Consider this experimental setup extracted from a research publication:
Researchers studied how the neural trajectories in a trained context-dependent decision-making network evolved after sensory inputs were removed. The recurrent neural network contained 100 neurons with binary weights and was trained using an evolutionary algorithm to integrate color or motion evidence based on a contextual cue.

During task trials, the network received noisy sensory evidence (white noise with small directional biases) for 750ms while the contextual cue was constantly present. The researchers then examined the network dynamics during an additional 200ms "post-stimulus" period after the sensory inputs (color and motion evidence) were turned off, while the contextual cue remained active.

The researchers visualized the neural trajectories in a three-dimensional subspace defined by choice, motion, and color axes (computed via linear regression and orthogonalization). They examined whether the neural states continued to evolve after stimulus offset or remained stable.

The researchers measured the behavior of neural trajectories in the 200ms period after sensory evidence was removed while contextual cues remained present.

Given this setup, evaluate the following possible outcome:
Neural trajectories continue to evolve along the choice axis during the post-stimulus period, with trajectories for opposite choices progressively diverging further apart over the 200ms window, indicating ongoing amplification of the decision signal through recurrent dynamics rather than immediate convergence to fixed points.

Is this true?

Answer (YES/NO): NO